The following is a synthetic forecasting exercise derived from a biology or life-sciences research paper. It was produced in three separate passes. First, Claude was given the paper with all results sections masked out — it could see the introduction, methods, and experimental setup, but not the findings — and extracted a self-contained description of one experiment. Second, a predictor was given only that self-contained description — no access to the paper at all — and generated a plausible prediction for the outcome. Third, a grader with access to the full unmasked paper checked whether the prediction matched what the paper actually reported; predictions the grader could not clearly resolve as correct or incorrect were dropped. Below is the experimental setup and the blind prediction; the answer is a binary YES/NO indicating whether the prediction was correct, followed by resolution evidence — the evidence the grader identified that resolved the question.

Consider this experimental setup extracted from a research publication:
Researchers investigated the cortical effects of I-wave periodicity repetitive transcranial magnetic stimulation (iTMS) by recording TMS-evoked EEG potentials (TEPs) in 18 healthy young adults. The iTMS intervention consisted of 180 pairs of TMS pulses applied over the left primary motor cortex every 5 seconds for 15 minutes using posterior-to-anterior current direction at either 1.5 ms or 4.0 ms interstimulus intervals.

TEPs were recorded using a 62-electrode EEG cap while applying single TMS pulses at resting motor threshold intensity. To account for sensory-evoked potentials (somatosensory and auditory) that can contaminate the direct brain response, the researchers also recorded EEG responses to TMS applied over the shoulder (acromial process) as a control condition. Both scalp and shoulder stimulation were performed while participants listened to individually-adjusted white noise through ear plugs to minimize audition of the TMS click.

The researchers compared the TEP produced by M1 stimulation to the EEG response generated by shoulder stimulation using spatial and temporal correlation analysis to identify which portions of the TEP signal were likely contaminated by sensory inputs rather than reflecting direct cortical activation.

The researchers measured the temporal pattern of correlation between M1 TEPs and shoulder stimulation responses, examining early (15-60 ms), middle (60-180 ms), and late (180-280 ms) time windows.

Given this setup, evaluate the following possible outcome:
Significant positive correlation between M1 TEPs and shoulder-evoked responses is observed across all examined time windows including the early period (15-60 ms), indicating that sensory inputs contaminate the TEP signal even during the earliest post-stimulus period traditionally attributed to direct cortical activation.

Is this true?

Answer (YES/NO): NO